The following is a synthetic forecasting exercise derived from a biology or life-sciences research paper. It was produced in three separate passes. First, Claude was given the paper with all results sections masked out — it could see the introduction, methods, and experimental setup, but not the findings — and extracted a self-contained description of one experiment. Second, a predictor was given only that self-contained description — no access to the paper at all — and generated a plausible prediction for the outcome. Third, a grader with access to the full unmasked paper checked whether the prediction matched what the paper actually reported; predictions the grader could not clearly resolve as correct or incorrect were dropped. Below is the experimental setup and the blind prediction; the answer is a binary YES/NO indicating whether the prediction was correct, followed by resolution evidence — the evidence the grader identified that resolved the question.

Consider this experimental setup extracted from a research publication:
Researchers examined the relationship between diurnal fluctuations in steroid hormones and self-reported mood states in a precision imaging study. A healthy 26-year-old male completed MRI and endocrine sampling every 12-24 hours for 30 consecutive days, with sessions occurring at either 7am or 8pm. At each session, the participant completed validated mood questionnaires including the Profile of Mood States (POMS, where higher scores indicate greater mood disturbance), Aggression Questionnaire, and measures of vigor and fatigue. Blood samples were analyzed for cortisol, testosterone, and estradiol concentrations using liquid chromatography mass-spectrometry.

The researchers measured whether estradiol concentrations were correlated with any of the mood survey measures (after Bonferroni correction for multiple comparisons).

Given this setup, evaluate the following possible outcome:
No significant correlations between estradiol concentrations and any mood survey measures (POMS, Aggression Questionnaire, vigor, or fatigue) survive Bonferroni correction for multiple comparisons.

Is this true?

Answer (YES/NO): YES